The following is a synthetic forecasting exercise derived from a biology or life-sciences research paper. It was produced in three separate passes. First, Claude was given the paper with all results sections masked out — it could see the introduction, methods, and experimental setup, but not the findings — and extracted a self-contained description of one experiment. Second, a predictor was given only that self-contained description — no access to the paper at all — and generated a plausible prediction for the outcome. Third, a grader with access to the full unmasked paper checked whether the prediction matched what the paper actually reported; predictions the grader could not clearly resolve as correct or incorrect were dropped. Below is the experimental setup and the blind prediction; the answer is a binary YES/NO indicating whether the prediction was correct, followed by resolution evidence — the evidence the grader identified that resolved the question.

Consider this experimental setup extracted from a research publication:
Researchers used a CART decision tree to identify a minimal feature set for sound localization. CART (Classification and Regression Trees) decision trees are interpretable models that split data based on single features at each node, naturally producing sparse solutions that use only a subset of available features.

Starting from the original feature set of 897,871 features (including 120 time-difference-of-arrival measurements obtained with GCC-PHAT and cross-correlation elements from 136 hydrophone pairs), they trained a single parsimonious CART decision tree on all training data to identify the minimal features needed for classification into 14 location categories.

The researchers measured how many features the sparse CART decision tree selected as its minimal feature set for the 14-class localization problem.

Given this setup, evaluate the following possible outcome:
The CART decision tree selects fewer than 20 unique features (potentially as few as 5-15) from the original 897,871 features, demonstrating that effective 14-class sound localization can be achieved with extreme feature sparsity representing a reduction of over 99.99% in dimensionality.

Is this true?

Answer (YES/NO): NO